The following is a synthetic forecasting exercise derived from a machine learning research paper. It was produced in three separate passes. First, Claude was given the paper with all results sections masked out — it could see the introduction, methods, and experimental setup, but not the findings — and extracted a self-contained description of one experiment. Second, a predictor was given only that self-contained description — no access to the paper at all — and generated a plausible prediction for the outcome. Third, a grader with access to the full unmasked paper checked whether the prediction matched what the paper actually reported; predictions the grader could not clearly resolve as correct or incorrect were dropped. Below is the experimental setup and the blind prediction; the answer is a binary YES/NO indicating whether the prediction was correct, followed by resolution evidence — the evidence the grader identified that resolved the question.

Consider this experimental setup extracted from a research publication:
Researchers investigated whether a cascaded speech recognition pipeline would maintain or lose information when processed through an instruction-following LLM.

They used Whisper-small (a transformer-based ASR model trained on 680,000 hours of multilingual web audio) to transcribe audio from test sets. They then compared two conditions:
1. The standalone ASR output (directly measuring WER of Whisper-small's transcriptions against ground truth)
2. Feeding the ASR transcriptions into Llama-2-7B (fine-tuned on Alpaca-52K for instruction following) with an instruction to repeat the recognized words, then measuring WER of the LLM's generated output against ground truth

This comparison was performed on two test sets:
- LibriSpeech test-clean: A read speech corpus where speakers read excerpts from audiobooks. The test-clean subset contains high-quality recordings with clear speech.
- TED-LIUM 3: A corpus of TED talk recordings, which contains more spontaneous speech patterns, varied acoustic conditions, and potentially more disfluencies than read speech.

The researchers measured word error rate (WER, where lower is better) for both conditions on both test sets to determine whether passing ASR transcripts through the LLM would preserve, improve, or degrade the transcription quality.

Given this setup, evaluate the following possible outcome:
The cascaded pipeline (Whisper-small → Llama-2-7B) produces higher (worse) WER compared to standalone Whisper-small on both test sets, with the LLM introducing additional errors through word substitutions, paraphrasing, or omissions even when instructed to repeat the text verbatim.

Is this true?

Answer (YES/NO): YES